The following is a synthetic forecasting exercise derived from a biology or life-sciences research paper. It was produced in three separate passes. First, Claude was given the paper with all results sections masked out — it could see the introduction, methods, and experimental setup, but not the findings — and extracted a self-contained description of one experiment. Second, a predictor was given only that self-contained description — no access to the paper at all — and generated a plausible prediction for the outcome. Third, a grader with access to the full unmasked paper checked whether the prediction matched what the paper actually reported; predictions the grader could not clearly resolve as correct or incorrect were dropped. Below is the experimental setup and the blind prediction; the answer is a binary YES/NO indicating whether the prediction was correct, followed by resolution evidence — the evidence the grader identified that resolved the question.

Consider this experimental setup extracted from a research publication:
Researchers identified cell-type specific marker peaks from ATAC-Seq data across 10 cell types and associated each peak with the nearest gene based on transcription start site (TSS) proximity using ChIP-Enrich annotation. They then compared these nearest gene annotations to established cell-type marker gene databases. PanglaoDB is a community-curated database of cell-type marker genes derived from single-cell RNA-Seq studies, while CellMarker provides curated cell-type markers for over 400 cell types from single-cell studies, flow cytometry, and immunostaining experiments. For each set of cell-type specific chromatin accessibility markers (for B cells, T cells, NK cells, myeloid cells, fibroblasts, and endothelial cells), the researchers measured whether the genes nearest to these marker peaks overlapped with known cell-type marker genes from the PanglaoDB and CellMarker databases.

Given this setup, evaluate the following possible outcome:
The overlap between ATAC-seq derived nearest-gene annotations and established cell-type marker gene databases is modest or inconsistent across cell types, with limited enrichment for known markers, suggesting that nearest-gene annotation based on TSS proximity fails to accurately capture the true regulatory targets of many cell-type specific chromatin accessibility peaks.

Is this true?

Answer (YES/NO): NO